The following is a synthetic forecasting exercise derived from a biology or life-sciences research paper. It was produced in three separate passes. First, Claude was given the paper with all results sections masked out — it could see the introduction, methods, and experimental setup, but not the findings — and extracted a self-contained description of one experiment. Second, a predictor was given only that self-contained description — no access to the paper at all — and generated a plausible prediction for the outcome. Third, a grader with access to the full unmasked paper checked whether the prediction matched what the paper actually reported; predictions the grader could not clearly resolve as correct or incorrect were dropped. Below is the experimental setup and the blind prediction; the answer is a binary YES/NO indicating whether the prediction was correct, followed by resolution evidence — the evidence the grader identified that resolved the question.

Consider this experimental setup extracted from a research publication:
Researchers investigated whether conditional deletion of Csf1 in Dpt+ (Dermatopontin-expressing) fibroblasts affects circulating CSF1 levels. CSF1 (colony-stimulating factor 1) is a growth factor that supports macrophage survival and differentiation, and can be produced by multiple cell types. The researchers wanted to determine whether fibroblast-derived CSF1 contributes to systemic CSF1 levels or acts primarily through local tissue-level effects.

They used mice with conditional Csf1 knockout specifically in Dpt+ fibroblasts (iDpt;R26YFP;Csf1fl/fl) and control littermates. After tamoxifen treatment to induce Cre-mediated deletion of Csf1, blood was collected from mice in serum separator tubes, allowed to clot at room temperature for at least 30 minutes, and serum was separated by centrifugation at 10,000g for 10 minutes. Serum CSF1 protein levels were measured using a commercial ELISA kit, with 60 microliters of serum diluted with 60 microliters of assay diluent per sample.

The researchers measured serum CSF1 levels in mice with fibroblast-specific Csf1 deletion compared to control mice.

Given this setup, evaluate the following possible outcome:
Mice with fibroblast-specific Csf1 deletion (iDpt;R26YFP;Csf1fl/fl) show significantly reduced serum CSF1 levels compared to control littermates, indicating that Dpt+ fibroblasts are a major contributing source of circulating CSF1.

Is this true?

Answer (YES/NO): NO